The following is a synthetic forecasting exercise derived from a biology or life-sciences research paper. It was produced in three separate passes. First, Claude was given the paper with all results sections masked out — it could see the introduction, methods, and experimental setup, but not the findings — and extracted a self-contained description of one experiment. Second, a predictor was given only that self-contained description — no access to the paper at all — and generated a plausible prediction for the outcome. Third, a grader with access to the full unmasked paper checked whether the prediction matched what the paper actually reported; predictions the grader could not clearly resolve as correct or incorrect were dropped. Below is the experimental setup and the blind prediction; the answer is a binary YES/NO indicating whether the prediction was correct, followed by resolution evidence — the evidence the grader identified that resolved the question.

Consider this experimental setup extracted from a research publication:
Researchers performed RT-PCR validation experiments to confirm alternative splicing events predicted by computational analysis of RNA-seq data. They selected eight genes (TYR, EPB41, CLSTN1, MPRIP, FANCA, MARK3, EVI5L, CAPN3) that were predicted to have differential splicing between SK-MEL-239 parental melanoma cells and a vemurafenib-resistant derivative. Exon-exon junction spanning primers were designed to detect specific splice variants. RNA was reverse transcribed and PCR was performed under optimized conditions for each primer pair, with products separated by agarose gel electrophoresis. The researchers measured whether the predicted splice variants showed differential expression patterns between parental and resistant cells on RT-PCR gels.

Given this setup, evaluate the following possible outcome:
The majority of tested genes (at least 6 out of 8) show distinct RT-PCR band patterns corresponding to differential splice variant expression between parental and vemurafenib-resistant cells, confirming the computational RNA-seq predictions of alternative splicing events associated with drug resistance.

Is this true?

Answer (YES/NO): YES